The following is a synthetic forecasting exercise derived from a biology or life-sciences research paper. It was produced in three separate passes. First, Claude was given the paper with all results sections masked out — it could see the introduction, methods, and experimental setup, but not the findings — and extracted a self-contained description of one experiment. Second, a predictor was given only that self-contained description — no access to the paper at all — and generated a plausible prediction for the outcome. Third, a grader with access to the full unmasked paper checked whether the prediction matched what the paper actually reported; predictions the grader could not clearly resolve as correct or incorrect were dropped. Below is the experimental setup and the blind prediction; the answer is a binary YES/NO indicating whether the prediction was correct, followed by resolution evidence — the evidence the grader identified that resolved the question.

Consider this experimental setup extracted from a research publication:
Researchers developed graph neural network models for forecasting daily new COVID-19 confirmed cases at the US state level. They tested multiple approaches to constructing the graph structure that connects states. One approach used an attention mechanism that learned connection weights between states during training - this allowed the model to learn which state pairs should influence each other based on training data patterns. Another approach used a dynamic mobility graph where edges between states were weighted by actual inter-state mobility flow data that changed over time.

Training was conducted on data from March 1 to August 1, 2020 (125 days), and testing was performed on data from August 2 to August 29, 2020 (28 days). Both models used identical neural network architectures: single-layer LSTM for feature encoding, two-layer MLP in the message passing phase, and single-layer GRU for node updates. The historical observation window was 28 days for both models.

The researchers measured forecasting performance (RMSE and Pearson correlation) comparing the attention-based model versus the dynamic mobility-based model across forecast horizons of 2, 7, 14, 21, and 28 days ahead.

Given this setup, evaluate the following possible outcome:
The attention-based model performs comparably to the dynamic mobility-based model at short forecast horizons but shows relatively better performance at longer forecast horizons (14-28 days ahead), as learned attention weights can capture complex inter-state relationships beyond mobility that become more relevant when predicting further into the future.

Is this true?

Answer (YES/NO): NO